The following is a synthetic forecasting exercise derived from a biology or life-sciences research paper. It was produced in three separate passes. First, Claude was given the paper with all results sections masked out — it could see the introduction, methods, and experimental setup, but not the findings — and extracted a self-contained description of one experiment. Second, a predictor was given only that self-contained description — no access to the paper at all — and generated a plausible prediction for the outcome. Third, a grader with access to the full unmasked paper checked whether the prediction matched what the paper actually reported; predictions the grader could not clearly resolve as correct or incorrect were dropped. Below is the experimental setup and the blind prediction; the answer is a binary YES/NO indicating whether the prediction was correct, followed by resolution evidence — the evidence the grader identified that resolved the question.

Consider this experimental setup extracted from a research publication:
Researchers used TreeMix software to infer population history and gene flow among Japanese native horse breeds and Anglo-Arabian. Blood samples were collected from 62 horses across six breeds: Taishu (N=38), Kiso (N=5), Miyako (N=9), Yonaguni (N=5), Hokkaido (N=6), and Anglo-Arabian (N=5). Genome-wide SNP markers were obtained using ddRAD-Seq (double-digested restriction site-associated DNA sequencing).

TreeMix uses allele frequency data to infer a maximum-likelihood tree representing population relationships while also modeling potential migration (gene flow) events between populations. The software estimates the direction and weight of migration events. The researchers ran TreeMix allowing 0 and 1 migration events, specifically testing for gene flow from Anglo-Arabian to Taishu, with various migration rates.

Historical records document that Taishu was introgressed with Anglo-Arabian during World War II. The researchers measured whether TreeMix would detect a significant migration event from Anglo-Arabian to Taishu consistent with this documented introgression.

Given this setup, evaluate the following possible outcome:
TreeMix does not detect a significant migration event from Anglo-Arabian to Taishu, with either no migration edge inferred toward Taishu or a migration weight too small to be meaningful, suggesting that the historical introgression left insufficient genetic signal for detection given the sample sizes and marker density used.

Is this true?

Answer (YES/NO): YES